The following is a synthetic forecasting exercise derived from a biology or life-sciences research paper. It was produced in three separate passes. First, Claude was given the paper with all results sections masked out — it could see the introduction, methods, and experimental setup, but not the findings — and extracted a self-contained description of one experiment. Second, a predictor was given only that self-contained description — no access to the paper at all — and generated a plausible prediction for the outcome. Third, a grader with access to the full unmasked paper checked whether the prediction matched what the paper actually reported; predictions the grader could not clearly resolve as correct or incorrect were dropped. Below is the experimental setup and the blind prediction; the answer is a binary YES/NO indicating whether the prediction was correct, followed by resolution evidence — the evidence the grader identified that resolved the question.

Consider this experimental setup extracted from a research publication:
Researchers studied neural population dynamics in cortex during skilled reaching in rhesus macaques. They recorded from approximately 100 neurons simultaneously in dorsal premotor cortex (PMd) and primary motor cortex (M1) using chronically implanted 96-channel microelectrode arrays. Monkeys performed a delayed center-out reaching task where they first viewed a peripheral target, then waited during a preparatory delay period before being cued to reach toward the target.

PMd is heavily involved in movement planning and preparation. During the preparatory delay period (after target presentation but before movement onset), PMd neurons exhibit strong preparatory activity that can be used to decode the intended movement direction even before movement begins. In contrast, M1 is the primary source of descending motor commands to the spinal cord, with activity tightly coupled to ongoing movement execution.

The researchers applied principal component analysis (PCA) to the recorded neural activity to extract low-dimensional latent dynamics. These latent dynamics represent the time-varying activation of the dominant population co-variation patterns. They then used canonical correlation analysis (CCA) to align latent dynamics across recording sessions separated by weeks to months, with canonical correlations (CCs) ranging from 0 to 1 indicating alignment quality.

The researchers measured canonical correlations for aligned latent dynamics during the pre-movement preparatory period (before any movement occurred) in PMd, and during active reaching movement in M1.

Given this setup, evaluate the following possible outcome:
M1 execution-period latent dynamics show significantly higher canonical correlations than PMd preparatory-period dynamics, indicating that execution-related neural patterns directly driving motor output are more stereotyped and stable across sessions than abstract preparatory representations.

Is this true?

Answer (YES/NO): NO